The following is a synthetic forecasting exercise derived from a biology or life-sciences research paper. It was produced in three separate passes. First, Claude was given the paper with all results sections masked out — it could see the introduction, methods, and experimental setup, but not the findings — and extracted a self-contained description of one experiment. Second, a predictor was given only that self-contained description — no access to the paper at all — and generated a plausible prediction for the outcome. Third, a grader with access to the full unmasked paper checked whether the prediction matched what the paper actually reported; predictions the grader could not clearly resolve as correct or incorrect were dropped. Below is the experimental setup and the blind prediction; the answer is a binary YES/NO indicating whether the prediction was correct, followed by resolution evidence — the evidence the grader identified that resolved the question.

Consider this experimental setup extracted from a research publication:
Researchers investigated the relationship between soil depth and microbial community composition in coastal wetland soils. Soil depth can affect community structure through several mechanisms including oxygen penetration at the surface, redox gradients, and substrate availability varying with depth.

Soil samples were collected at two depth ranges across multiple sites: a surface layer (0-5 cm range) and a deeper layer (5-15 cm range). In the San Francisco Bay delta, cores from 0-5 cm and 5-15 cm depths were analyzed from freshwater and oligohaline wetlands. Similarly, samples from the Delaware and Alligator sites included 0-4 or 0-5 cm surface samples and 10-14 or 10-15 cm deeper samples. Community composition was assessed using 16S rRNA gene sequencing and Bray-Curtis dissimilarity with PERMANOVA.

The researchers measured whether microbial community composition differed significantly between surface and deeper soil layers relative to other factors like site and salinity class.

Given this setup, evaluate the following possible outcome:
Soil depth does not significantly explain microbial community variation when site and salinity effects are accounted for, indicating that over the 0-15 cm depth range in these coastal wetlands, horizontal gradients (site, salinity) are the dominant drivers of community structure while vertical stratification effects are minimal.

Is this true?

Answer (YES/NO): NO